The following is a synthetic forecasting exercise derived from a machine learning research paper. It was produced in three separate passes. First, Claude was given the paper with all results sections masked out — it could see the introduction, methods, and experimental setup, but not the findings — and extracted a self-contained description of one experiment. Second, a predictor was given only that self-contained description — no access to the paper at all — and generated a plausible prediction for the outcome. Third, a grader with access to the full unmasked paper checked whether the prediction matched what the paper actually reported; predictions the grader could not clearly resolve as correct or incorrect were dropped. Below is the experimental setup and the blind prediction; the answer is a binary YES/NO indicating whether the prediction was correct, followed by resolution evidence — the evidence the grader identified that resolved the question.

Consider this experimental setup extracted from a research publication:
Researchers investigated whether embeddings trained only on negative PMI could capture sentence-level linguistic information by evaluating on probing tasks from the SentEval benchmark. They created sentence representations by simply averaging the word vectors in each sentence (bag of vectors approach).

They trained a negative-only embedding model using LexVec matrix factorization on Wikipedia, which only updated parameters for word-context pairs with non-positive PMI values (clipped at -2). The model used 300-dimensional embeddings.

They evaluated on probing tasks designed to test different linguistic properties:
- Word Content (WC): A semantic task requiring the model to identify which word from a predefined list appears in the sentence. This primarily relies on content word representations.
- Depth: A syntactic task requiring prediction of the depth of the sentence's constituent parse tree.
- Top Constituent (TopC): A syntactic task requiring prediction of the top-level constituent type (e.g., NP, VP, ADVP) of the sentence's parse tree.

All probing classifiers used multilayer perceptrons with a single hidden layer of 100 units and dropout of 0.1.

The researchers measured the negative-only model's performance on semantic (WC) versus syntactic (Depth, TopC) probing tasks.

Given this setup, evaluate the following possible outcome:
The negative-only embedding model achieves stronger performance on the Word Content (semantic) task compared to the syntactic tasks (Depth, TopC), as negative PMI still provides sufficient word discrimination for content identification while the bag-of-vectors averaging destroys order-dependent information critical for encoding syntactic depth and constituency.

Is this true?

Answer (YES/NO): NO